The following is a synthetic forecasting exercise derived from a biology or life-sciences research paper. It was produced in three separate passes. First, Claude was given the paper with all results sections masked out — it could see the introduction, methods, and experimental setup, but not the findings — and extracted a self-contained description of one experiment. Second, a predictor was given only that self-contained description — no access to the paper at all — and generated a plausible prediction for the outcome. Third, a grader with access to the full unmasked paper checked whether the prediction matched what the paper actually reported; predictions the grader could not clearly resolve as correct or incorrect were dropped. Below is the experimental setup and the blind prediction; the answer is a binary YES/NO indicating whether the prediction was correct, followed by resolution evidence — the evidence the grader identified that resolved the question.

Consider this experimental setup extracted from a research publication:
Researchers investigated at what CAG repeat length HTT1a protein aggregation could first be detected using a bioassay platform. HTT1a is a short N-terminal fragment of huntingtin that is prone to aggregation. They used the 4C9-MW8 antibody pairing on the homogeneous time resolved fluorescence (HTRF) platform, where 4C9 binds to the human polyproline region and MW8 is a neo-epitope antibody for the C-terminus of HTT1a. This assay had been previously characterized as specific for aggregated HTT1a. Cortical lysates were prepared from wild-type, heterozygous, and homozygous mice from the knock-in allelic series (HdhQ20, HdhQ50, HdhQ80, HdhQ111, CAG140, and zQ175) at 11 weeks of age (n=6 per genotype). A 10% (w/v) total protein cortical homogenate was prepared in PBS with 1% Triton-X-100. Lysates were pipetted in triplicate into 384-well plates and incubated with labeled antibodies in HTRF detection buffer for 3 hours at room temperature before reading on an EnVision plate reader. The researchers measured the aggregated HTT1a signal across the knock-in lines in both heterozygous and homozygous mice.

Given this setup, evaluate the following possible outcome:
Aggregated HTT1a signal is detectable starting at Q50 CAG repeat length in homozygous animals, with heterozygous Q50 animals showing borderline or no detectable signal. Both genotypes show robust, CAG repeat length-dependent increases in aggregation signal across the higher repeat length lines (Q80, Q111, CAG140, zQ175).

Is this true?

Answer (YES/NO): YES